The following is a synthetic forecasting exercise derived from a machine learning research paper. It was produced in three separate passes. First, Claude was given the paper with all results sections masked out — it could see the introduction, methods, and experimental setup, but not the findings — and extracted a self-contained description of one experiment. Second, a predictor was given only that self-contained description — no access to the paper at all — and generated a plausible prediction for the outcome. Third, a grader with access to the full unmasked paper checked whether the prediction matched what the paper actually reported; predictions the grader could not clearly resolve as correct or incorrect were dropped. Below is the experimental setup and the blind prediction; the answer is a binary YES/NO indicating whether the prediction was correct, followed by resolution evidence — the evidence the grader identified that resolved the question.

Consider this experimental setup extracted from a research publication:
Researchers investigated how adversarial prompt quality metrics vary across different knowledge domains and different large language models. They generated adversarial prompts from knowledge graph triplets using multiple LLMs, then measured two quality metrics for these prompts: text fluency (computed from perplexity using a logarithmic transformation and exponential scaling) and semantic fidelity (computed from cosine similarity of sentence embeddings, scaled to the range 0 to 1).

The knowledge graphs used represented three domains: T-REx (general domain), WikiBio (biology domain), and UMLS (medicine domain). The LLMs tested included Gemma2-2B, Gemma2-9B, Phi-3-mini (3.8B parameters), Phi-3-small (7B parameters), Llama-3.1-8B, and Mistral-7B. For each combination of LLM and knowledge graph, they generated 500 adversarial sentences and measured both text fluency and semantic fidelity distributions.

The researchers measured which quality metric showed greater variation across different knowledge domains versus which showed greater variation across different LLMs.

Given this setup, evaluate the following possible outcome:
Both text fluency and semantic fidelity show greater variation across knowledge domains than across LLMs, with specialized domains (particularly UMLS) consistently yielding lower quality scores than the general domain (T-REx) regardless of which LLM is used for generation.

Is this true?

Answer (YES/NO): NO